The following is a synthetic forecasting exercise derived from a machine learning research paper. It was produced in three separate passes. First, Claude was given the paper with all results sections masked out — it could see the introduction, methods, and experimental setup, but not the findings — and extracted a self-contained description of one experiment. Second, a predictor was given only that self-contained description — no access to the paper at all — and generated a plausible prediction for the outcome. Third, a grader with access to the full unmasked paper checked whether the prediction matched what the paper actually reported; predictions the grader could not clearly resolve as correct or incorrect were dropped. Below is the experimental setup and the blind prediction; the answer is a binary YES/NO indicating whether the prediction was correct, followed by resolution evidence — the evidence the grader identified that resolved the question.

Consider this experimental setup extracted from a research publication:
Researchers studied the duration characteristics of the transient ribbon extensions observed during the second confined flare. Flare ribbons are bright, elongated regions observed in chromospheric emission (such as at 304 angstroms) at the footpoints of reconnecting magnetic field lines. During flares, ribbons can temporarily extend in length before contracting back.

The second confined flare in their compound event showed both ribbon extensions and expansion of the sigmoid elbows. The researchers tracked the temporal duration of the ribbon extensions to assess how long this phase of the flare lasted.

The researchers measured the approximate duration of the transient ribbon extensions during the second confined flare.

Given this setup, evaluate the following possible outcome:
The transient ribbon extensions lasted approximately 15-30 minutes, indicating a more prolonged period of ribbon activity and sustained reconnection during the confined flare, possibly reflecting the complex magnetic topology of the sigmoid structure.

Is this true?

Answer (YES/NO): NO